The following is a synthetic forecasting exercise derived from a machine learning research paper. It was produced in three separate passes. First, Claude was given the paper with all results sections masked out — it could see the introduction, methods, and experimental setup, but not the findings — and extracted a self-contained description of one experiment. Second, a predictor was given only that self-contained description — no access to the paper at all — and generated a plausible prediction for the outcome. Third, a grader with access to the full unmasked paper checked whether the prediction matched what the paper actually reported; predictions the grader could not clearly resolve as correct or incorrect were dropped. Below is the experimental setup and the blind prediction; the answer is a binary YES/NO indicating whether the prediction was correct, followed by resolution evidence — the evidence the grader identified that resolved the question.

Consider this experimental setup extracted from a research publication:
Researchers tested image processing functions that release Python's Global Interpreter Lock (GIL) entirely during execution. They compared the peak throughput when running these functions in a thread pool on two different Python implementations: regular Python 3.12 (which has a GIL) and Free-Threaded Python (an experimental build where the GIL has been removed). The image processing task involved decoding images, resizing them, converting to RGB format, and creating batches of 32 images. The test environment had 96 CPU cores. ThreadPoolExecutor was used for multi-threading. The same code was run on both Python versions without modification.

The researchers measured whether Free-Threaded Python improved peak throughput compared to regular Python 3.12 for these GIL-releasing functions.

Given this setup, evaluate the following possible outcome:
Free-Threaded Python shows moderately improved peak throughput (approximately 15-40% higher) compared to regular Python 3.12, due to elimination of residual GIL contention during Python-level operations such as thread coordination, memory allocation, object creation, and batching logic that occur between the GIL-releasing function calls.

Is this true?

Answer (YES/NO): YES